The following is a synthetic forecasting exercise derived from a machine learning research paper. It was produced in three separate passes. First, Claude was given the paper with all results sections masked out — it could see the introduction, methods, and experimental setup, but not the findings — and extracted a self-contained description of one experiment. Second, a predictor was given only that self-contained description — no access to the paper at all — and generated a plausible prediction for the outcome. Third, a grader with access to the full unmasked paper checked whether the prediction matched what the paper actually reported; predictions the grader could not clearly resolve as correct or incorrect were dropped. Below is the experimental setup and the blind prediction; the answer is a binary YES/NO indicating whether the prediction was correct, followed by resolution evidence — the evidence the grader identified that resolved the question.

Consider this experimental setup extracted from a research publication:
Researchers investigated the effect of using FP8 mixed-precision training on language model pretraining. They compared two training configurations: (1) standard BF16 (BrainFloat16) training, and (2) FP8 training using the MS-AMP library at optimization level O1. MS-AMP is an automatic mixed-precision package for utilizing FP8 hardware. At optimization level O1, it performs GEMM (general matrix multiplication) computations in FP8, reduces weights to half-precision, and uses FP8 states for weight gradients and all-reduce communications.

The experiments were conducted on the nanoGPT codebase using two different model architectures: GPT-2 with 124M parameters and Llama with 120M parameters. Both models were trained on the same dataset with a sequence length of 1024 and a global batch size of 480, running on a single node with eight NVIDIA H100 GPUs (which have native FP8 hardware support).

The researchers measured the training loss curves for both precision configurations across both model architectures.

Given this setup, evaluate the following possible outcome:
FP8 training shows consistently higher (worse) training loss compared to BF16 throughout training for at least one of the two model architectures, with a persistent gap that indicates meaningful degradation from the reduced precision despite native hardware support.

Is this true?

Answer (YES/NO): YES